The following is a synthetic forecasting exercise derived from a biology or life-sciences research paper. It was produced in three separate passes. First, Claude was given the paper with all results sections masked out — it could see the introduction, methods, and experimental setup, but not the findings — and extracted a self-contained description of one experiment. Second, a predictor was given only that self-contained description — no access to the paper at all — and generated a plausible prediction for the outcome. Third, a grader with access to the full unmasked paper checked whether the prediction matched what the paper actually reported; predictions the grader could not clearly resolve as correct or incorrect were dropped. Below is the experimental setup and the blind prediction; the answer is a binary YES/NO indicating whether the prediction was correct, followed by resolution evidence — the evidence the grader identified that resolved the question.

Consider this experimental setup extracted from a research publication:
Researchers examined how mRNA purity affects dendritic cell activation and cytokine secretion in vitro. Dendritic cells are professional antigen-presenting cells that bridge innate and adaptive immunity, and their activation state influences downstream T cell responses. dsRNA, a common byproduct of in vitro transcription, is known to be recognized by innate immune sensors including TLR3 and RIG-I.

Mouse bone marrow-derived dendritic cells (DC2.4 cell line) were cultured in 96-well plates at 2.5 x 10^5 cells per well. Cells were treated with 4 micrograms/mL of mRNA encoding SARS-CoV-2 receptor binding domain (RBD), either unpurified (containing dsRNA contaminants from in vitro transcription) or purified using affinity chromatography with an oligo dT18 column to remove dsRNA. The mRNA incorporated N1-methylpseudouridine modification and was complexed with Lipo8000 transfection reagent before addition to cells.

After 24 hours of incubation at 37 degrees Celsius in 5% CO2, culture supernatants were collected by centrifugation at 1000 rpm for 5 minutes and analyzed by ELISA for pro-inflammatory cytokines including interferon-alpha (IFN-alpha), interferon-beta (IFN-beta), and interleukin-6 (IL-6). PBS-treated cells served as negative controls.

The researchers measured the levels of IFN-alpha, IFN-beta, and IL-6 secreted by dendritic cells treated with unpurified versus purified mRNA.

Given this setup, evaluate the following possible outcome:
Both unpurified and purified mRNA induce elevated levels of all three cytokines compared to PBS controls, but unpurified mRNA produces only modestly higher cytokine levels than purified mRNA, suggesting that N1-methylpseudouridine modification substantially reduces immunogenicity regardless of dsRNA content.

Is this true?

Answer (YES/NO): NO